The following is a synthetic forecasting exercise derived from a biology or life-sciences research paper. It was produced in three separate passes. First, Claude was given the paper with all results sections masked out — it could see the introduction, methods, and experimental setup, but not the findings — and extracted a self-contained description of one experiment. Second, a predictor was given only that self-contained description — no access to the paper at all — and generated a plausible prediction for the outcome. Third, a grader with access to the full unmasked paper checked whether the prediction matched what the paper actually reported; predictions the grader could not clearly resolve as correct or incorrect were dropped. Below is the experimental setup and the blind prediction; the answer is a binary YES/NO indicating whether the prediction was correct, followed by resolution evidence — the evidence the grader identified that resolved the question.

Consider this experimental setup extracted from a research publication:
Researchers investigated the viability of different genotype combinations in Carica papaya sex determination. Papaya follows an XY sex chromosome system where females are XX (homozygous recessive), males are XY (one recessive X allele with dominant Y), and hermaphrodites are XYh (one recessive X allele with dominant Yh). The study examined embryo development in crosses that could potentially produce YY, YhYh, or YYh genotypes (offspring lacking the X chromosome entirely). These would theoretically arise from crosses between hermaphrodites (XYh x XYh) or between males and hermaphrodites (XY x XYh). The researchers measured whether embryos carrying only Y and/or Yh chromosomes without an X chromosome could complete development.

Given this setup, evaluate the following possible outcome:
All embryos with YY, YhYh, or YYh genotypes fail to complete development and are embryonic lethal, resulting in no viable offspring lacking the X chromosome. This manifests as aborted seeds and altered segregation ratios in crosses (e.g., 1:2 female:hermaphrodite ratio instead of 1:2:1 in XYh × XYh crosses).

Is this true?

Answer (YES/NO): YES